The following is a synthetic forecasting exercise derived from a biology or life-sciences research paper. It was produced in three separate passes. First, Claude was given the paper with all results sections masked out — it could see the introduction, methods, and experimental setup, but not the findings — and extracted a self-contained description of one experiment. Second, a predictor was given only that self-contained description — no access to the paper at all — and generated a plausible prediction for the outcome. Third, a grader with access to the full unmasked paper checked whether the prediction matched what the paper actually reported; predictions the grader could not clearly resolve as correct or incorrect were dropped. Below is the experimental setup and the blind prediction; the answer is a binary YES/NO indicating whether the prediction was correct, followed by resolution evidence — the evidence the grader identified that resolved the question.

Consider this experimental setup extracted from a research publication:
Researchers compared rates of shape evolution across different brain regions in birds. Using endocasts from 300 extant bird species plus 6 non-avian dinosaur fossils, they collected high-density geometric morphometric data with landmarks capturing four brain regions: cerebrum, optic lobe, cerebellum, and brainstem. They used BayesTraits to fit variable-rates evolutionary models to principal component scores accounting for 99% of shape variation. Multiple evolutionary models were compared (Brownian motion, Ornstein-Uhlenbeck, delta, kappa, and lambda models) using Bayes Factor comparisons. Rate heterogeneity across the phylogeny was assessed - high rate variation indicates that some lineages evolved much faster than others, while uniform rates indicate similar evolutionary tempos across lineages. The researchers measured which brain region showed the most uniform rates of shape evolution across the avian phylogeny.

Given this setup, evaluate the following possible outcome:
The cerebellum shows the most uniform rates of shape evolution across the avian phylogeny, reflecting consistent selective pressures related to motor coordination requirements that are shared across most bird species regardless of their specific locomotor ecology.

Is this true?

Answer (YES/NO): NO